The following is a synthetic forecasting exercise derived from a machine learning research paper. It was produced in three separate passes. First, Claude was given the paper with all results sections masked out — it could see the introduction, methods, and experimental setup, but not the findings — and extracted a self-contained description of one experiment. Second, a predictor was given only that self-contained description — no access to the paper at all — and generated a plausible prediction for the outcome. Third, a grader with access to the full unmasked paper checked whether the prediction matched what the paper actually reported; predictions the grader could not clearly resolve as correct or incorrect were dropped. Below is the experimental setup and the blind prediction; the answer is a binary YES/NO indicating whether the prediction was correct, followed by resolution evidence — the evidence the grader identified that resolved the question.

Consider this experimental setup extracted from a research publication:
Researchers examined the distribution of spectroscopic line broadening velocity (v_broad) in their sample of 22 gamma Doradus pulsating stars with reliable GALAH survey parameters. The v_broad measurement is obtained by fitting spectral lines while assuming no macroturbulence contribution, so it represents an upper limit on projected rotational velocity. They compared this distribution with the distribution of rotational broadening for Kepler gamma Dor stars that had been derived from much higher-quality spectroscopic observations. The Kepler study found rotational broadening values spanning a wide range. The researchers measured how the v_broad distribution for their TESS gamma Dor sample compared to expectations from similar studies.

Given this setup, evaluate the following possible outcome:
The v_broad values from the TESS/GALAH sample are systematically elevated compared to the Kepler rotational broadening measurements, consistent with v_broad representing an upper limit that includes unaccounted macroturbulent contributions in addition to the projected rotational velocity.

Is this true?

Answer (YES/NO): NO